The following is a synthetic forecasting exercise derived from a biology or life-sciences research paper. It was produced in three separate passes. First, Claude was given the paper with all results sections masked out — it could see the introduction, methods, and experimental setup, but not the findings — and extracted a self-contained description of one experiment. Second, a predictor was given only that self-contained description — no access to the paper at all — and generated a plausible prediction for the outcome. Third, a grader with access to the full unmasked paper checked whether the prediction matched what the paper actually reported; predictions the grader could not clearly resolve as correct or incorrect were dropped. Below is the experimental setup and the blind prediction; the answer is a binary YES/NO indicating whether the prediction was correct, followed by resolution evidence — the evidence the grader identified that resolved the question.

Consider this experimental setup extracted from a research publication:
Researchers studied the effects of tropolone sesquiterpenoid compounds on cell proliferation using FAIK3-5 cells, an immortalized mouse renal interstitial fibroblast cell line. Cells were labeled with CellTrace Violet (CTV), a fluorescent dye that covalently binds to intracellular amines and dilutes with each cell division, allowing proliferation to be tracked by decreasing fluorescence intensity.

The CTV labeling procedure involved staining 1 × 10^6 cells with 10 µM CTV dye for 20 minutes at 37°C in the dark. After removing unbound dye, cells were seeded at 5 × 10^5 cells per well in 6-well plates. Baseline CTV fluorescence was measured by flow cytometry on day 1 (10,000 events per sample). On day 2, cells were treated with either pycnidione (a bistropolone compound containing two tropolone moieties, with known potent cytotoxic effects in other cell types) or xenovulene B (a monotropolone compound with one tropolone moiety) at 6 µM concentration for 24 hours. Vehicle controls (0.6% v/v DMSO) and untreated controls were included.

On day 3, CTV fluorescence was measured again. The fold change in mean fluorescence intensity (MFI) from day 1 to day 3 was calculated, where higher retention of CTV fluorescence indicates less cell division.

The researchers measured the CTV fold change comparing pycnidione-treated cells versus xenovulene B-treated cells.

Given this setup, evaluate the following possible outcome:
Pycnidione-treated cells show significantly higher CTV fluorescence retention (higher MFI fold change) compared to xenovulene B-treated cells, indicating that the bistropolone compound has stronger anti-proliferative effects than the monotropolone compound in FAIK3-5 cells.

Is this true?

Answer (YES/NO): NO